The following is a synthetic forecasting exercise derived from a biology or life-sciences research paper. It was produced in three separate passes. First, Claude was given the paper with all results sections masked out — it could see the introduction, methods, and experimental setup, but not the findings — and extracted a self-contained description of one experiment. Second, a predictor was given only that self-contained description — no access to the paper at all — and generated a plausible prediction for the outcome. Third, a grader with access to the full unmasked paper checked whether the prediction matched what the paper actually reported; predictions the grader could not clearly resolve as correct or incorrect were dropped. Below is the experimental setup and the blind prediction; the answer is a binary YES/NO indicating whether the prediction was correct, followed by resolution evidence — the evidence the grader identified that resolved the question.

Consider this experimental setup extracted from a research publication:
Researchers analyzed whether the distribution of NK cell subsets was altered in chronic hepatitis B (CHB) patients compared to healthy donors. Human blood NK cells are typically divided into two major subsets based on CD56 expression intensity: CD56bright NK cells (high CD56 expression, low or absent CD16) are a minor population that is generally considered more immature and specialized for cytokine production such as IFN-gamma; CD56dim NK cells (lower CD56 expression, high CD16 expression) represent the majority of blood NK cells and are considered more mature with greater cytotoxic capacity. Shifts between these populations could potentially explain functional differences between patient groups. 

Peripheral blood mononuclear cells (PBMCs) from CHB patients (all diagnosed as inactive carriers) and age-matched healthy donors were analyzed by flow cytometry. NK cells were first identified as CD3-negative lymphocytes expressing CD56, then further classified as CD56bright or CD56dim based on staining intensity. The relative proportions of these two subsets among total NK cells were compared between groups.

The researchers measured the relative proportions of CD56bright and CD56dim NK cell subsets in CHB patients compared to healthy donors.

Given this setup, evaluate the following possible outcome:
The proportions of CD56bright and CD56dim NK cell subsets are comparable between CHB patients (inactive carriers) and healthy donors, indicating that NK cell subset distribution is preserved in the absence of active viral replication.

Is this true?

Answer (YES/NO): YES